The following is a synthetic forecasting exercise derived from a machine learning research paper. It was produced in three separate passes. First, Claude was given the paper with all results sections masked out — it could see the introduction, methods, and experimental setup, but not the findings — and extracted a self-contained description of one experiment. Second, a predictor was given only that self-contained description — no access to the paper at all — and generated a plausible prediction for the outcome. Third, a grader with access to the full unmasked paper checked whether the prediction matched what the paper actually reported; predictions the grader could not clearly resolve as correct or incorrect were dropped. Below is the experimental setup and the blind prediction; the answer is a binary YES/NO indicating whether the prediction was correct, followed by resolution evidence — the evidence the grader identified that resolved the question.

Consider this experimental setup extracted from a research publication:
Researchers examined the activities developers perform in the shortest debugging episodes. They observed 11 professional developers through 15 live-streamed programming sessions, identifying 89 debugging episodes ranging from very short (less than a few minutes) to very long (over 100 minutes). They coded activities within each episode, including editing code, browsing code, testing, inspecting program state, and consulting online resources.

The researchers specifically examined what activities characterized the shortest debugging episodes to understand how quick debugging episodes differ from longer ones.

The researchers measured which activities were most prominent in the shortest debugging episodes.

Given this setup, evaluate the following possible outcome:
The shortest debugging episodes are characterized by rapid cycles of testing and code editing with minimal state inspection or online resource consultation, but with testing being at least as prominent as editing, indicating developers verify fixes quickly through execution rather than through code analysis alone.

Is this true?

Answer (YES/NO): YES